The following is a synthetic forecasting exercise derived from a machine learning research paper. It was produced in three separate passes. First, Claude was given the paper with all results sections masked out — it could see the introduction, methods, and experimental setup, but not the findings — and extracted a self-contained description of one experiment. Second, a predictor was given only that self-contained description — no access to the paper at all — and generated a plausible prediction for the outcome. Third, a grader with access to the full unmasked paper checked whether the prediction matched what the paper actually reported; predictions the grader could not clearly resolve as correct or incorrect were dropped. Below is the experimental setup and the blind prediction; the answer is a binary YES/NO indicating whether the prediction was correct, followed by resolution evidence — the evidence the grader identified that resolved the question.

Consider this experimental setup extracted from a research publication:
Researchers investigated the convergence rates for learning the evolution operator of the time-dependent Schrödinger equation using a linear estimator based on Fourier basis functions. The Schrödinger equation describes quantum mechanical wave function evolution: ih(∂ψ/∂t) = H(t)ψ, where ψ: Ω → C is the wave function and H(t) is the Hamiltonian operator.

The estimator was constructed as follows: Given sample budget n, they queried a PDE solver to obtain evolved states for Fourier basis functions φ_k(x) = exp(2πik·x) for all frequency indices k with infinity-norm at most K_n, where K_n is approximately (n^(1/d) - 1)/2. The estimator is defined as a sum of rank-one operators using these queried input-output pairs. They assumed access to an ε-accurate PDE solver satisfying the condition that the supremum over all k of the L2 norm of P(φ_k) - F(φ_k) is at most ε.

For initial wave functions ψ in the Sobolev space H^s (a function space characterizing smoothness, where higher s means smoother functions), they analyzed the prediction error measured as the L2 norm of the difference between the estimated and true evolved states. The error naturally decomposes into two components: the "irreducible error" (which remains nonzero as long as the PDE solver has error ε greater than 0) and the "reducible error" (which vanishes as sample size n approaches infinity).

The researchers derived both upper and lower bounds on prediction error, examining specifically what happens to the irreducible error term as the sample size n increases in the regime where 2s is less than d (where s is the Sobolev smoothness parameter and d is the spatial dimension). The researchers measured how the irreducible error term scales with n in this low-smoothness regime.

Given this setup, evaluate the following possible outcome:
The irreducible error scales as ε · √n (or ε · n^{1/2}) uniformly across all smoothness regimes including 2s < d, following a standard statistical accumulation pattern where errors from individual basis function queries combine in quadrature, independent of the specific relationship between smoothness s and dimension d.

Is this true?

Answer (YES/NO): NO